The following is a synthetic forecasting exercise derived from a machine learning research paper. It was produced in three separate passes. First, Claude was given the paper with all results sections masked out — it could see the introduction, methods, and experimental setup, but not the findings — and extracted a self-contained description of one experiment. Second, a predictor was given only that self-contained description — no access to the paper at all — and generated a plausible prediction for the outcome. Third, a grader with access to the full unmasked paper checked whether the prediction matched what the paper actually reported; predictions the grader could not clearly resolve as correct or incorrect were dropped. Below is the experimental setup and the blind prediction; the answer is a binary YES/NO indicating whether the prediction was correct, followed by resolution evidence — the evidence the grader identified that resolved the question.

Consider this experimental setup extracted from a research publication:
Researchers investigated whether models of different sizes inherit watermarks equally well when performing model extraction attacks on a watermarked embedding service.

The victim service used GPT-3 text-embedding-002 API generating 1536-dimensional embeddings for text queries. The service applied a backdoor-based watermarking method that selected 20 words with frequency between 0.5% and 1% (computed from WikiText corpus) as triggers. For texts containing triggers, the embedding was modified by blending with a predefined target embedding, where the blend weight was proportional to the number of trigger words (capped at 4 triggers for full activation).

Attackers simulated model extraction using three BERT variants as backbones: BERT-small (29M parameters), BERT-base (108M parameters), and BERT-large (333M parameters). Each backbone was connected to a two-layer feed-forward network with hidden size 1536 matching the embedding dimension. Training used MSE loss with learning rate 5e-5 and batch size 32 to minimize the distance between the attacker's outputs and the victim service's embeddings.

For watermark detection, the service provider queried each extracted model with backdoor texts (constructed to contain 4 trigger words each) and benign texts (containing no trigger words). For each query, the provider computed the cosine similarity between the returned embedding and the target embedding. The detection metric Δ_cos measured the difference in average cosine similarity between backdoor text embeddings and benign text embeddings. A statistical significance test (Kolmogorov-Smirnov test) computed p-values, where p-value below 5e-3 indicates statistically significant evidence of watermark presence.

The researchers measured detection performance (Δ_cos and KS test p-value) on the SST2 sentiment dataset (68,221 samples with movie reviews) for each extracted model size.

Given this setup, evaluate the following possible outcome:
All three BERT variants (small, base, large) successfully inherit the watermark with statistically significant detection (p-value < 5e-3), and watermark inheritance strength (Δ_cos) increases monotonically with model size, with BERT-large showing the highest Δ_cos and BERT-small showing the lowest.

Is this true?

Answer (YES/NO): NO